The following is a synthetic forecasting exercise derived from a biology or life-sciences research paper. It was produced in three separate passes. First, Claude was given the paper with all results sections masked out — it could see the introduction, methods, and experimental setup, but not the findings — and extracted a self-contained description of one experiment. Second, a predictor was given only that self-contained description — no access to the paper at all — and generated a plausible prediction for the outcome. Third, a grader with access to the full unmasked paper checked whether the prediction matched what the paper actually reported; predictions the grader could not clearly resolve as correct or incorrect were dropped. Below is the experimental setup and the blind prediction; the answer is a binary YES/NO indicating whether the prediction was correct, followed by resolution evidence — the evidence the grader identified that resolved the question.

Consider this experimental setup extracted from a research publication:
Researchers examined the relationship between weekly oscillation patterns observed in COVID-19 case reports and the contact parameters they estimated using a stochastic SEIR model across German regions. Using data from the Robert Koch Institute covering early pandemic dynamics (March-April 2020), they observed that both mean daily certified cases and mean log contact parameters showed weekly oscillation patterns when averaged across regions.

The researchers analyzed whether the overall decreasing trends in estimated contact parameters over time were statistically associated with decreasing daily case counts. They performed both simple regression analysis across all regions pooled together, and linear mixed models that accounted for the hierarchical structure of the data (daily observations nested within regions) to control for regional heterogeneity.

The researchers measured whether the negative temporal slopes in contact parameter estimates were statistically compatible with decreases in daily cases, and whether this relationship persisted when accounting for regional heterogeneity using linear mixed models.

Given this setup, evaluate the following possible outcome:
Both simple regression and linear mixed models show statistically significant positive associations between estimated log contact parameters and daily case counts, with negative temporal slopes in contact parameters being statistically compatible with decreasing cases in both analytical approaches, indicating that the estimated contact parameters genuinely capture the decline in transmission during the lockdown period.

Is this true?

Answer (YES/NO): NO